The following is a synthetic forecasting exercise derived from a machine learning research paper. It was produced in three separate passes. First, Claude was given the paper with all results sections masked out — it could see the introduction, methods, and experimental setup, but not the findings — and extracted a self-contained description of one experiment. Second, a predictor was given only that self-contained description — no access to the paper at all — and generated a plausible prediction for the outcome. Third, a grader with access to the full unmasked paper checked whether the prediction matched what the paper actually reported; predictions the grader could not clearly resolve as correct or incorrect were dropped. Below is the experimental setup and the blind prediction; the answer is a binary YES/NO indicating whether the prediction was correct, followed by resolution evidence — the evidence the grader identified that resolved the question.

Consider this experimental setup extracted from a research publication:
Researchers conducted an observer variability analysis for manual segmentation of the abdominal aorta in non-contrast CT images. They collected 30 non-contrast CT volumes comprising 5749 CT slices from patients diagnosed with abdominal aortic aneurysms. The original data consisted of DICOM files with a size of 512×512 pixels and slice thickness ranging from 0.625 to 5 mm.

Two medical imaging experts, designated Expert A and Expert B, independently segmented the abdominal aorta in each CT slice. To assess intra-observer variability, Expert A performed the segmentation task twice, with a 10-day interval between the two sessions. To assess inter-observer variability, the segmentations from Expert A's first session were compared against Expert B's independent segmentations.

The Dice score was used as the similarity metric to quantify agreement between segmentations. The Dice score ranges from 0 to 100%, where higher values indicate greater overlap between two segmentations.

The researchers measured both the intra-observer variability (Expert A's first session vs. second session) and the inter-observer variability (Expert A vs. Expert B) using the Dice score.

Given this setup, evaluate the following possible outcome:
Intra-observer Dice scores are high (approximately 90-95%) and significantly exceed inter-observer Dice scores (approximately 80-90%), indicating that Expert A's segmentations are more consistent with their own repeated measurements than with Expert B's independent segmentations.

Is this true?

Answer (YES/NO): NO